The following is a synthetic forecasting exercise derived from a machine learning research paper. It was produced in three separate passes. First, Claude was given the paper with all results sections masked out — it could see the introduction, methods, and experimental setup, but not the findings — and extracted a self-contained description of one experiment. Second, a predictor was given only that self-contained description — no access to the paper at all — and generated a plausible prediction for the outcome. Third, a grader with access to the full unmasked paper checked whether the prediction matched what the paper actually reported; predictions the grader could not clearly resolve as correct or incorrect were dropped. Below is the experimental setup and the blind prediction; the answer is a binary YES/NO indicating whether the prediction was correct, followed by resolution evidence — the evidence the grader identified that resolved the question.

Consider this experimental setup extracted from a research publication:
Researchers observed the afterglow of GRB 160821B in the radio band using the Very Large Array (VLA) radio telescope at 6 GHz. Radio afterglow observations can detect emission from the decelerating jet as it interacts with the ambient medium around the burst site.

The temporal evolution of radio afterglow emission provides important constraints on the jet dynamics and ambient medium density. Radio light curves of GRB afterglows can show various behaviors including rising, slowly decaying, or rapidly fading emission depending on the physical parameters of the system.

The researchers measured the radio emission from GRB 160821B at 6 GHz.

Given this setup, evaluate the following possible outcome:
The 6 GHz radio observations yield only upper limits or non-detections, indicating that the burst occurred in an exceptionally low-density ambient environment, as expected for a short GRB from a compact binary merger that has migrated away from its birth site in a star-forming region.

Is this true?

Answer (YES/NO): NO